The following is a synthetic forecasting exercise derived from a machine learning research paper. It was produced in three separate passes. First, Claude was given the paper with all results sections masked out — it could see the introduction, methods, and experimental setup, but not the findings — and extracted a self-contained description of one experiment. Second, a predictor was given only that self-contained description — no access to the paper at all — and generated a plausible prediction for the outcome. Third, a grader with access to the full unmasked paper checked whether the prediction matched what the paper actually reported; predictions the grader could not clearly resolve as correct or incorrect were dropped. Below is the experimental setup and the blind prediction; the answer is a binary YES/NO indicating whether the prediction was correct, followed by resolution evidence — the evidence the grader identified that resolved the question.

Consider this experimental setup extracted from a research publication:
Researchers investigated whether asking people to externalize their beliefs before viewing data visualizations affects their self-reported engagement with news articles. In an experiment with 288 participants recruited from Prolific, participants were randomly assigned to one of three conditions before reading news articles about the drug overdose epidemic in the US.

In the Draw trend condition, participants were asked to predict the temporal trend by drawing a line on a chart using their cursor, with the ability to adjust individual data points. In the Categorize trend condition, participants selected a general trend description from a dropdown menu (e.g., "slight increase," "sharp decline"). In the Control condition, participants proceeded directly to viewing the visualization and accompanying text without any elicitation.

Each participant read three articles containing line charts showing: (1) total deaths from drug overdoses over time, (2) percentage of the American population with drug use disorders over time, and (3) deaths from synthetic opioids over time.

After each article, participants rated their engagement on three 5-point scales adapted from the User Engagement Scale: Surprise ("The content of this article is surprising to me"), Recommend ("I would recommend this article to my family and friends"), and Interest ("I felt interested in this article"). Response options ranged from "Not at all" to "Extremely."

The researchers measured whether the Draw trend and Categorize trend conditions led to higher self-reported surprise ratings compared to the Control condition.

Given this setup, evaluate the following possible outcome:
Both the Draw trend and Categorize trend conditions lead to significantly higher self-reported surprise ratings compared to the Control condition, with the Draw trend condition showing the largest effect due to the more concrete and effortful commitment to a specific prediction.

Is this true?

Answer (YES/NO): NO